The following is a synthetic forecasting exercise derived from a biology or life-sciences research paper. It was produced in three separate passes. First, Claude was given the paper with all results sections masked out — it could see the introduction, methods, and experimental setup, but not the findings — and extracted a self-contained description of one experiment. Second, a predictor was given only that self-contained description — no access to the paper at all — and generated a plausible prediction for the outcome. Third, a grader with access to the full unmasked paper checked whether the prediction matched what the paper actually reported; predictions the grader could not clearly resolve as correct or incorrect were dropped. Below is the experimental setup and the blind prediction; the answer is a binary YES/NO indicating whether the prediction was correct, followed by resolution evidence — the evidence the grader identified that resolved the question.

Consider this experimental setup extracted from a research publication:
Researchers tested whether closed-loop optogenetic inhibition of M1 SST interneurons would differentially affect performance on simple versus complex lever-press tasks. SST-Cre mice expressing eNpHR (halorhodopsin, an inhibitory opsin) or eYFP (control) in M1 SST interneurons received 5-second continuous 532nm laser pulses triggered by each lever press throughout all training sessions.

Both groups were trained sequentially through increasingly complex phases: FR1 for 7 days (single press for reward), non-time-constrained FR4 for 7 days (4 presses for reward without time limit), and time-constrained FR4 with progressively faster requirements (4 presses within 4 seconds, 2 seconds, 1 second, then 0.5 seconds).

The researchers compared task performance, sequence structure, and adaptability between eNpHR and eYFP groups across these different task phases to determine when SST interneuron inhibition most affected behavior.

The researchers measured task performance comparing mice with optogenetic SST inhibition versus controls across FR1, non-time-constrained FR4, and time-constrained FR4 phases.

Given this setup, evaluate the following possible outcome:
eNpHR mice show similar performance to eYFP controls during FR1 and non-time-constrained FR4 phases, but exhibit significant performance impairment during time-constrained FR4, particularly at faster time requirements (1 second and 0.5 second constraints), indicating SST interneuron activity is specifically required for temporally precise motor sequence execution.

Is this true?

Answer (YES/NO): YES